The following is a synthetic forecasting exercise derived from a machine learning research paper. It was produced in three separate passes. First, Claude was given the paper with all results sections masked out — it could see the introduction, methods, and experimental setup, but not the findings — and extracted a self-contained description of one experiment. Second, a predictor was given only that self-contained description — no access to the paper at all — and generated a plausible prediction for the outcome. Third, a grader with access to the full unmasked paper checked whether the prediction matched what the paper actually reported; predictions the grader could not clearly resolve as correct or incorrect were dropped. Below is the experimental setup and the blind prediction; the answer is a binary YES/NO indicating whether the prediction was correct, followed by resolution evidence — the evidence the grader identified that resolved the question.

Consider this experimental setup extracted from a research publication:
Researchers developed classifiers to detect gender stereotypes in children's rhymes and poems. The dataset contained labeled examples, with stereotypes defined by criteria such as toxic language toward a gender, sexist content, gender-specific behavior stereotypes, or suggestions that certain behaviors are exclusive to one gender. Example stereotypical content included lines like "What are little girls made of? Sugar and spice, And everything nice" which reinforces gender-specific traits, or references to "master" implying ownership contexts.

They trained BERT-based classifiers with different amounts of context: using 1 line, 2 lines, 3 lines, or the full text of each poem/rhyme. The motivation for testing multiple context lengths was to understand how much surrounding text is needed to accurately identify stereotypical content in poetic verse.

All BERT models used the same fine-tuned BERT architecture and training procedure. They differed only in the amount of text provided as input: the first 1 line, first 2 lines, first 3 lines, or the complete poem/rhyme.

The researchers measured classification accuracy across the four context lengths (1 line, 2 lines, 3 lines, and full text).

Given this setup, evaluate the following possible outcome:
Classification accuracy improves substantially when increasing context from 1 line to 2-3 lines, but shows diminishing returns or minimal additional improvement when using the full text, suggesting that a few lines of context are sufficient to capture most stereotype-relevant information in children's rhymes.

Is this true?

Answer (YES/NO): NO